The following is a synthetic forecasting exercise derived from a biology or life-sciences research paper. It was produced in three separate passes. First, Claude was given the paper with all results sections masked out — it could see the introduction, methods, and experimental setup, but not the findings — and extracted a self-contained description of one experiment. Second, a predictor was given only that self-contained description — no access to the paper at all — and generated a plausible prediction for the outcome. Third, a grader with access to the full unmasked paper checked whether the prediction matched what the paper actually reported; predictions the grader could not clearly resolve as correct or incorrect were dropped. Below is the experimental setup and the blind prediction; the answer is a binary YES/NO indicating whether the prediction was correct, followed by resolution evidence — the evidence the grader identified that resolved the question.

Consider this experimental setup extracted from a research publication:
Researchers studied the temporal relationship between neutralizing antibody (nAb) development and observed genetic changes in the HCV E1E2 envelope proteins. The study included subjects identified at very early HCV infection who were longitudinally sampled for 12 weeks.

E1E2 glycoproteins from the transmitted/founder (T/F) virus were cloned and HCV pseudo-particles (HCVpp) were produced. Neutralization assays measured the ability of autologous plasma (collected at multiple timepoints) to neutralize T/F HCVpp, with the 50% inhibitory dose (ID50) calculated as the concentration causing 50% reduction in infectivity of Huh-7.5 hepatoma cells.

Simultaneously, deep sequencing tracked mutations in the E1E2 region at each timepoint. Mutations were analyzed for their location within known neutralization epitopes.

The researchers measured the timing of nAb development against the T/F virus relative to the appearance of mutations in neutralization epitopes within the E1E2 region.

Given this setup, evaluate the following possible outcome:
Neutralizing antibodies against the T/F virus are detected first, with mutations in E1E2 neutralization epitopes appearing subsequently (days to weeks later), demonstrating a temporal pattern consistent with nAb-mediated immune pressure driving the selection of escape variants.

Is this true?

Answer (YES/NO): NO